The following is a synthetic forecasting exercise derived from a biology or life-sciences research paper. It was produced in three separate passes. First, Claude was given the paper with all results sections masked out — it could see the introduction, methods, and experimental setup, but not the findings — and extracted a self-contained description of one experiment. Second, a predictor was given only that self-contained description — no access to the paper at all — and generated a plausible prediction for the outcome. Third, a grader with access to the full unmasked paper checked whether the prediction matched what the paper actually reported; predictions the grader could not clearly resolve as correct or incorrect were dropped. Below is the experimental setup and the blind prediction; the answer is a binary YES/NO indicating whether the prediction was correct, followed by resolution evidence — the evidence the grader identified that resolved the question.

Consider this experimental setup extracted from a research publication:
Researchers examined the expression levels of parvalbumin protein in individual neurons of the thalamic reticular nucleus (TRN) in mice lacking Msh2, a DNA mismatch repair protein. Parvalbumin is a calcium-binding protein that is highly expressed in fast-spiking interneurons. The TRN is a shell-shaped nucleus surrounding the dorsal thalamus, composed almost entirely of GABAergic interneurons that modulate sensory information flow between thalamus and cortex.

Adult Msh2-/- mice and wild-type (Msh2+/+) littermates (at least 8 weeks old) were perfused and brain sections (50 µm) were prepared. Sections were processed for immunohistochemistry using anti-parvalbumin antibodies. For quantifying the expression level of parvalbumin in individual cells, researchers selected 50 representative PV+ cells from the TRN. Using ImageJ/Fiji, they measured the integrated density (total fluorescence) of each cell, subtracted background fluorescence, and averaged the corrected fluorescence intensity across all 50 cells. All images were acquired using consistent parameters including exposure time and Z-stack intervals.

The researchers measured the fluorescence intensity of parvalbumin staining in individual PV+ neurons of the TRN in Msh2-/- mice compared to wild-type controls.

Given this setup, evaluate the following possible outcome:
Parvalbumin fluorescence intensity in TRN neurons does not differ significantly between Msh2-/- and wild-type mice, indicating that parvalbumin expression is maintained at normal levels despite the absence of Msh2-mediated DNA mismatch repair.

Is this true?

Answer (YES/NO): NO